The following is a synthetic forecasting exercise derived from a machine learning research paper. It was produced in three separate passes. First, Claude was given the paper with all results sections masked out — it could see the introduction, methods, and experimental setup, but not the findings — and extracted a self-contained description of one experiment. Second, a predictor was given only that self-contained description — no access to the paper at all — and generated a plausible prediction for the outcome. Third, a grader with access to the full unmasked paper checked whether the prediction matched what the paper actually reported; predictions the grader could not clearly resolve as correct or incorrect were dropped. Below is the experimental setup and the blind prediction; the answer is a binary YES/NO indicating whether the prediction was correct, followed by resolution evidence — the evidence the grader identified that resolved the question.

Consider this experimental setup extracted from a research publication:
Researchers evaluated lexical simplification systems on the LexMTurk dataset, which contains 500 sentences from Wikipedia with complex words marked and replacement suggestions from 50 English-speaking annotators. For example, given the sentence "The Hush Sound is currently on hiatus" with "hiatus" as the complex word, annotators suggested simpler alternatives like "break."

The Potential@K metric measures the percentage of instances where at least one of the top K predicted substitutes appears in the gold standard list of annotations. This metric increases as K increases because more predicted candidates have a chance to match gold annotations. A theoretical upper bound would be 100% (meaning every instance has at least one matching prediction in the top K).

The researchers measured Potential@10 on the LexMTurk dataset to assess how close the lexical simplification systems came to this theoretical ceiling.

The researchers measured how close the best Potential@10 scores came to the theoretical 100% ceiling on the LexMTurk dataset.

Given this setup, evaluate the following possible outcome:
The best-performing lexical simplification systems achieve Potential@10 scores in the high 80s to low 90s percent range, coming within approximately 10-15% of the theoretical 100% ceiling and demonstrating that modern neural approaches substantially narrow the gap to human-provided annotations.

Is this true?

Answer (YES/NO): NO